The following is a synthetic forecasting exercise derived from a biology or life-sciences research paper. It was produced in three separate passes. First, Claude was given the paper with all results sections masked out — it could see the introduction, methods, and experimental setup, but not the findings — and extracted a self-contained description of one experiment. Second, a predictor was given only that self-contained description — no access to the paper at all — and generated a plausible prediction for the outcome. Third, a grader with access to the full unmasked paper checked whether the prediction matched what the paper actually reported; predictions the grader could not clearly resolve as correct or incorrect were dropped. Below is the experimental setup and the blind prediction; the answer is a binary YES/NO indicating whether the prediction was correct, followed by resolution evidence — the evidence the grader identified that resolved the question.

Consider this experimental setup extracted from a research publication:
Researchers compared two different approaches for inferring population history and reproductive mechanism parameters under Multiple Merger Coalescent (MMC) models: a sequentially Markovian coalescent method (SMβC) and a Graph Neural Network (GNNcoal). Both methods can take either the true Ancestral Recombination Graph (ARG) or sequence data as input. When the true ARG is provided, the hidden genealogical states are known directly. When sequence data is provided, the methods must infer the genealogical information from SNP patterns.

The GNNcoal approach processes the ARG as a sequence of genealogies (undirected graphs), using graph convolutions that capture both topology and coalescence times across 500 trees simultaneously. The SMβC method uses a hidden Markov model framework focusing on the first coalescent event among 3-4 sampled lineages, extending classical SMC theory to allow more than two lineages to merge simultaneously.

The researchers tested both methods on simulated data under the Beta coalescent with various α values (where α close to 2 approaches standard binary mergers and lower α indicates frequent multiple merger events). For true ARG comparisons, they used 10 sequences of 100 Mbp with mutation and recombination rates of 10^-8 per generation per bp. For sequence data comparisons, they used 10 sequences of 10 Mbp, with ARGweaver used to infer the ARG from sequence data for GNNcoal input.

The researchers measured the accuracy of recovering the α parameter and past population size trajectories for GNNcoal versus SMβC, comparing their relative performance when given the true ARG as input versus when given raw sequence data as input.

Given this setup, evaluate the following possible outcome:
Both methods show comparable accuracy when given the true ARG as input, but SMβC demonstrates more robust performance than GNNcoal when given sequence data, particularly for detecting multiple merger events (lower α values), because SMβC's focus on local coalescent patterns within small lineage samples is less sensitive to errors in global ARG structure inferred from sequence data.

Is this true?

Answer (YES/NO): NO